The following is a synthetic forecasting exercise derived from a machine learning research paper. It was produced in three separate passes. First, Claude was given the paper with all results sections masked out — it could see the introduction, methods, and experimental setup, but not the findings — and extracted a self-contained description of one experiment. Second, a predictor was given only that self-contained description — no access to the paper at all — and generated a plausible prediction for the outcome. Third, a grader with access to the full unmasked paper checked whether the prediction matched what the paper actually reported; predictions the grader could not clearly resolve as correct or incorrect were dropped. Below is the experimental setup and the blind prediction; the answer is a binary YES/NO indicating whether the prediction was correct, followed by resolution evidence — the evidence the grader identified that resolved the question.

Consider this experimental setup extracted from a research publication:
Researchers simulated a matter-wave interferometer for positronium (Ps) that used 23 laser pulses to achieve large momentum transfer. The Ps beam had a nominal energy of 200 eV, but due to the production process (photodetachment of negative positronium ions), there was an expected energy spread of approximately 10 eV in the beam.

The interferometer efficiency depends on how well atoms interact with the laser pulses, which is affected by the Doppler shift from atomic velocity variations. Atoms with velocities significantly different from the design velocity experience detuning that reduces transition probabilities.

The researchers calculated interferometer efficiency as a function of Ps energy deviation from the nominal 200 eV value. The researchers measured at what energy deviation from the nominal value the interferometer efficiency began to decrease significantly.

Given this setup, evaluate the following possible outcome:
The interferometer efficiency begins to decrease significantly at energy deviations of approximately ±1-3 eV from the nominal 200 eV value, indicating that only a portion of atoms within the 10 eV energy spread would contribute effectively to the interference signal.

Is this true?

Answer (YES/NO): NO